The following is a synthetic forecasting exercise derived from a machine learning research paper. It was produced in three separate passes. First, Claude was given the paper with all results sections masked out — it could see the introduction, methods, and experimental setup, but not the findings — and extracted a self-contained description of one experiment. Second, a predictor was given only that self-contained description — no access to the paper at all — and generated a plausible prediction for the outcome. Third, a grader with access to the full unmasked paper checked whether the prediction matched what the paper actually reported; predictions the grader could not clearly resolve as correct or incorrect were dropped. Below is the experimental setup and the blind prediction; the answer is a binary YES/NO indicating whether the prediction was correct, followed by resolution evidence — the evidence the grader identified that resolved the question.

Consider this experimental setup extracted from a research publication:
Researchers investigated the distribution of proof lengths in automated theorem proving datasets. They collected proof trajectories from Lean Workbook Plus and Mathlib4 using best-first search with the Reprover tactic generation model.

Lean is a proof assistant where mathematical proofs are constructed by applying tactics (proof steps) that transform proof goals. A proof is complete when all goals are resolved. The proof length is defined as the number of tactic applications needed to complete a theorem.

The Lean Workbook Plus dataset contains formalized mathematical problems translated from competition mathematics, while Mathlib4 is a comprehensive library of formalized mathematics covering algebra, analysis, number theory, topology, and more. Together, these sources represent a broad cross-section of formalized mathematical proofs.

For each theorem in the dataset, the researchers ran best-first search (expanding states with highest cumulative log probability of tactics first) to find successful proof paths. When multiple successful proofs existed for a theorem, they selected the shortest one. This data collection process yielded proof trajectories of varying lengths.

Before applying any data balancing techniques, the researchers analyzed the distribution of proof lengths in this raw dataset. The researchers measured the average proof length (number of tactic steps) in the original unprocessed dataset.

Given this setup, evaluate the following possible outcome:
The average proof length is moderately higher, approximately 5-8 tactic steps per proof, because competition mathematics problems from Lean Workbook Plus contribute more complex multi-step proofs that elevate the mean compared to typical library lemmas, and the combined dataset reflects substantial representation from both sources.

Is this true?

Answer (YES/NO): NO